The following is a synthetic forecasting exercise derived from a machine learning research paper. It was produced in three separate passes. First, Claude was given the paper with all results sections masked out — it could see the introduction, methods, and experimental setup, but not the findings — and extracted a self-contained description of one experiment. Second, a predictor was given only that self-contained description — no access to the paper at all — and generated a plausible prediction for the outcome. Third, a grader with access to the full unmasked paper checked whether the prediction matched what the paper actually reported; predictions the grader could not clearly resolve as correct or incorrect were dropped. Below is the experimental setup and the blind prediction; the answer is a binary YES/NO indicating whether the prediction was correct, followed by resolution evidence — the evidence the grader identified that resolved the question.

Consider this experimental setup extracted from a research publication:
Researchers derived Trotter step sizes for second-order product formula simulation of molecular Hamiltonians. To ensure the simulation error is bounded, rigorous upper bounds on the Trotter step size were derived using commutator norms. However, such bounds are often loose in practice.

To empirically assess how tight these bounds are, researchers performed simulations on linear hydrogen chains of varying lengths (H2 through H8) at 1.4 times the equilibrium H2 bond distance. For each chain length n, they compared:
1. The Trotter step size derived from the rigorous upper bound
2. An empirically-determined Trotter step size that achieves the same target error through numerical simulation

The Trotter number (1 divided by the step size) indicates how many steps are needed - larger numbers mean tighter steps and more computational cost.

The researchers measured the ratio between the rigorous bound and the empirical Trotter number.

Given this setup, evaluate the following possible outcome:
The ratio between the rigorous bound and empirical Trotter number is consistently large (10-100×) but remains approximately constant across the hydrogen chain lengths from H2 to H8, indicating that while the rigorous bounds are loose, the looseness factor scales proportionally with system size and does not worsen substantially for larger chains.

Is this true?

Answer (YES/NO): NO